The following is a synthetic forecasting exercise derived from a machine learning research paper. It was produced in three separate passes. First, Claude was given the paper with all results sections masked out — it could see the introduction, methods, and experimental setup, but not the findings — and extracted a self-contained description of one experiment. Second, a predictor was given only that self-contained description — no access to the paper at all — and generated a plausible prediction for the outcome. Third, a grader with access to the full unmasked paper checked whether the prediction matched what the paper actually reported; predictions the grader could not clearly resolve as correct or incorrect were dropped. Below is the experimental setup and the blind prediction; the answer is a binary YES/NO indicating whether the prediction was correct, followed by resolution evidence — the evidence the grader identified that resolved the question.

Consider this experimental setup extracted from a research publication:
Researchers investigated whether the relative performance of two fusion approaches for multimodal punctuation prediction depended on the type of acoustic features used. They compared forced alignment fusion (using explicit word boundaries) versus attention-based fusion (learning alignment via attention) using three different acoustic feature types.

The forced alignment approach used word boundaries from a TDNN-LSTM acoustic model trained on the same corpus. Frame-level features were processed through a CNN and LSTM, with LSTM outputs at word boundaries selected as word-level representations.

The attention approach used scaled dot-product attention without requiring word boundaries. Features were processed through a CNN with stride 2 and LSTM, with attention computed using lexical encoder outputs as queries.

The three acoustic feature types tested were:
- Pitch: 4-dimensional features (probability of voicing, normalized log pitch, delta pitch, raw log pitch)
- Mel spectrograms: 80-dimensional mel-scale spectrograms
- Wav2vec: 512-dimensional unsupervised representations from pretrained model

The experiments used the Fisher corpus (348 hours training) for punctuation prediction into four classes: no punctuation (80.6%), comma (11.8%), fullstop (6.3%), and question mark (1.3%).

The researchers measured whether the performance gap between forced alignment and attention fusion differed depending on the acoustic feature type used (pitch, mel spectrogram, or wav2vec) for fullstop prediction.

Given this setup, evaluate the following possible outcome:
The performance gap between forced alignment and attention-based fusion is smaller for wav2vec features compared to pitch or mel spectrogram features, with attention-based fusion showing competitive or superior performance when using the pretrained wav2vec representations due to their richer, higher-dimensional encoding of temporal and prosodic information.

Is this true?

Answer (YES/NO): NO